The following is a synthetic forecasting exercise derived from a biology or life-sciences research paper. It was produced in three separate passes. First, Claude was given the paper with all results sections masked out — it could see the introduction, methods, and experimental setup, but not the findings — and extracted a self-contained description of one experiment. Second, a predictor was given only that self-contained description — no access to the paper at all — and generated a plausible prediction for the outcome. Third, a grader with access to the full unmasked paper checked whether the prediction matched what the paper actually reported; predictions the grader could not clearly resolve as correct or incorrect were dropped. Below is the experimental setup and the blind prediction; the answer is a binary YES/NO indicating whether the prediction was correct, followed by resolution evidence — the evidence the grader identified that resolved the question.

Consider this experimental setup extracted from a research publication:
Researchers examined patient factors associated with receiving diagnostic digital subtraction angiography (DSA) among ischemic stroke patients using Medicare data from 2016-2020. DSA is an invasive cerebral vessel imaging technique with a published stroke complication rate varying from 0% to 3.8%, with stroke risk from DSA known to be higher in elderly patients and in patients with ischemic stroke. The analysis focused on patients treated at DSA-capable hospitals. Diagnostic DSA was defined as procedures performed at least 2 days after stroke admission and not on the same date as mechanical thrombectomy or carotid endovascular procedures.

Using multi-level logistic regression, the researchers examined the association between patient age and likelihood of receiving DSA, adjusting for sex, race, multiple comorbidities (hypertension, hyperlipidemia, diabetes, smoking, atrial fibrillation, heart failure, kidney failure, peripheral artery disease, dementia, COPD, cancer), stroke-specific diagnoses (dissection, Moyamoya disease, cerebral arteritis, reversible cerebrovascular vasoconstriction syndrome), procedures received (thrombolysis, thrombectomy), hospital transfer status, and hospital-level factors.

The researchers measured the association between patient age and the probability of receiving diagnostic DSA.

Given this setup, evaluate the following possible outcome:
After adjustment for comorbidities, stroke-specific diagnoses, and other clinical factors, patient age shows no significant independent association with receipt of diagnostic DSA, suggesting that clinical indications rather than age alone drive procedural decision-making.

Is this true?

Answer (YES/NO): NO